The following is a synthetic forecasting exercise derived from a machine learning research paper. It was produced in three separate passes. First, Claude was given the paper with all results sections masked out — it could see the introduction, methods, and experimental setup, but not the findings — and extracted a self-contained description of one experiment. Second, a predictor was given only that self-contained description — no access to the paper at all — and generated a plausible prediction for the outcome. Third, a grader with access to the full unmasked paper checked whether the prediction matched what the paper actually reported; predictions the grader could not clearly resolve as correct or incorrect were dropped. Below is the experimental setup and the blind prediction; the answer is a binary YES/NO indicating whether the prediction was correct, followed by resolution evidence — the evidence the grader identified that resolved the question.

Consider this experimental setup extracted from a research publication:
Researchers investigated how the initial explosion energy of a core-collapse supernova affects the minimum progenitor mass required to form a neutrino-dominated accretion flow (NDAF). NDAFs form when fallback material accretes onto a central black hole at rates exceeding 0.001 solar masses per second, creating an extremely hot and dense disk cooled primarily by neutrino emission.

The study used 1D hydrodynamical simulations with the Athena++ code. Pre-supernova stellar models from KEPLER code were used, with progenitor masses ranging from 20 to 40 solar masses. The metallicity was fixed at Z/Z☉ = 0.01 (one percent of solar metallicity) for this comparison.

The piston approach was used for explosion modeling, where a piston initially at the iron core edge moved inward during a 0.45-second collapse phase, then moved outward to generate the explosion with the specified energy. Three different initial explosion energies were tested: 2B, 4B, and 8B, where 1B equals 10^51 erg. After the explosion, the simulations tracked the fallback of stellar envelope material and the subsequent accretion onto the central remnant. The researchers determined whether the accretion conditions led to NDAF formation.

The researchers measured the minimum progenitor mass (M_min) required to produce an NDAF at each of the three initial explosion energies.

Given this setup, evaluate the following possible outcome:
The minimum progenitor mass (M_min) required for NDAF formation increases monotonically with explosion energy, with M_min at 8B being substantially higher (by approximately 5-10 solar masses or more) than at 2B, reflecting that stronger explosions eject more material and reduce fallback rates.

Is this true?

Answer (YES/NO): NO